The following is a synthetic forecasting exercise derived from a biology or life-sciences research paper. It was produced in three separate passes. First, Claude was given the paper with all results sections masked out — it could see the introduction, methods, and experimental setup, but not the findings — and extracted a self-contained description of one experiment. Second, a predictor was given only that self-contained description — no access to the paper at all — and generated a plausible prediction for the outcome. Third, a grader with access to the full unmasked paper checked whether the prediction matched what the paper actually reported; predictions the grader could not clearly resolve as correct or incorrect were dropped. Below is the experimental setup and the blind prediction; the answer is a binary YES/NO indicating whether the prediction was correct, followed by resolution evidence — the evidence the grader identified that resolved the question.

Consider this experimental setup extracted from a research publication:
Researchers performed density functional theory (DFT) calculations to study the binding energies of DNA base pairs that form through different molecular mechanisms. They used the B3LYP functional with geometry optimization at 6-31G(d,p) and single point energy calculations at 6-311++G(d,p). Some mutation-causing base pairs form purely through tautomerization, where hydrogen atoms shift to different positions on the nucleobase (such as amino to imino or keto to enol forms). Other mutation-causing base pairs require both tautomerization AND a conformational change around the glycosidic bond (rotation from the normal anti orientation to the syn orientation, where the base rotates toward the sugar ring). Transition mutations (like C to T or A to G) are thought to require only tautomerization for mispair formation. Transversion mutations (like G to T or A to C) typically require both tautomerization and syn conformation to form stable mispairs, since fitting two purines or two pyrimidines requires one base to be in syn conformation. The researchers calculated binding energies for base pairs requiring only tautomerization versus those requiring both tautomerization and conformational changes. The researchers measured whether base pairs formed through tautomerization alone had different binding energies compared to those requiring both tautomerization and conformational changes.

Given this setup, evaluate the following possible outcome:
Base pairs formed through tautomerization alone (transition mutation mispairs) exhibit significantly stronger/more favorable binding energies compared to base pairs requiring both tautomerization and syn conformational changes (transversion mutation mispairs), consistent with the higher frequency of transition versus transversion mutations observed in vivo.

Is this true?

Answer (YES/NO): YES